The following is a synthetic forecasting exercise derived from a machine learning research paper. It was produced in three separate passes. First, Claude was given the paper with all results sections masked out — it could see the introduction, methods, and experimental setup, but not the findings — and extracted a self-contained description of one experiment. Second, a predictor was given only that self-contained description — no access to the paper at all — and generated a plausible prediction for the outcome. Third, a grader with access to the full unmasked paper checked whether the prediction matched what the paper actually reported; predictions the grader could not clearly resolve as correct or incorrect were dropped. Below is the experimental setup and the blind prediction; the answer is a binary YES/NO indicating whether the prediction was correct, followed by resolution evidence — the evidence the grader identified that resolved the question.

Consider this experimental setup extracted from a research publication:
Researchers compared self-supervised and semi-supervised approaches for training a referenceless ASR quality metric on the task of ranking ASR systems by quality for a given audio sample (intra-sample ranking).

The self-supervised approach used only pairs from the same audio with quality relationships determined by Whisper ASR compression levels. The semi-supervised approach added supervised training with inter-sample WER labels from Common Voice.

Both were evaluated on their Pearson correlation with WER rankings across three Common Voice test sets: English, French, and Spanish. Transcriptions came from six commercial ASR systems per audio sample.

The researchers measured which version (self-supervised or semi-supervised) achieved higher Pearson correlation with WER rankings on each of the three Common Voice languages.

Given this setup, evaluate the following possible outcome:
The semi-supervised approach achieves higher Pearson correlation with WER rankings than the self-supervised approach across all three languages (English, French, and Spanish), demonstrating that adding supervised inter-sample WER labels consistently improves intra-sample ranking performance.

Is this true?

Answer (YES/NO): NO